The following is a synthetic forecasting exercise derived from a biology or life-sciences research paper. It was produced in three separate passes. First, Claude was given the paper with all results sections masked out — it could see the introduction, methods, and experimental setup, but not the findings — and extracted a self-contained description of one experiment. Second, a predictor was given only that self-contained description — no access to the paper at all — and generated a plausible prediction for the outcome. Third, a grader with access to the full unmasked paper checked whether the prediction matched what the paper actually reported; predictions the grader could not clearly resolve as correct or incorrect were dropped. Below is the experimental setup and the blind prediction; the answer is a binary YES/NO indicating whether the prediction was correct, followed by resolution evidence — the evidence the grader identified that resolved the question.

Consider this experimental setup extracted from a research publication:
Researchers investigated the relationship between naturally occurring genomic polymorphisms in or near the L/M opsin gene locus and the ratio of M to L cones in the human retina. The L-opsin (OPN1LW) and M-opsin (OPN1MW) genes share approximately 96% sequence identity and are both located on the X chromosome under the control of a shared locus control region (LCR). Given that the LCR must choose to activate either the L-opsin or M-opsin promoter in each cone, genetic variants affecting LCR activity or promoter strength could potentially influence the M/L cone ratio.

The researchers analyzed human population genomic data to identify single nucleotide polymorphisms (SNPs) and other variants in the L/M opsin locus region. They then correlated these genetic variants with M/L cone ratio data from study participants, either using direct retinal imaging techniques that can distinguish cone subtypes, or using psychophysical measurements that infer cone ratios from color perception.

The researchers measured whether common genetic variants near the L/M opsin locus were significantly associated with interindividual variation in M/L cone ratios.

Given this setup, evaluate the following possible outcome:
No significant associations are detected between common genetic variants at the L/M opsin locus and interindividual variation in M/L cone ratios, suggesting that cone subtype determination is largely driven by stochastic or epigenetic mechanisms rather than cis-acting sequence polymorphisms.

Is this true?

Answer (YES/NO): NO